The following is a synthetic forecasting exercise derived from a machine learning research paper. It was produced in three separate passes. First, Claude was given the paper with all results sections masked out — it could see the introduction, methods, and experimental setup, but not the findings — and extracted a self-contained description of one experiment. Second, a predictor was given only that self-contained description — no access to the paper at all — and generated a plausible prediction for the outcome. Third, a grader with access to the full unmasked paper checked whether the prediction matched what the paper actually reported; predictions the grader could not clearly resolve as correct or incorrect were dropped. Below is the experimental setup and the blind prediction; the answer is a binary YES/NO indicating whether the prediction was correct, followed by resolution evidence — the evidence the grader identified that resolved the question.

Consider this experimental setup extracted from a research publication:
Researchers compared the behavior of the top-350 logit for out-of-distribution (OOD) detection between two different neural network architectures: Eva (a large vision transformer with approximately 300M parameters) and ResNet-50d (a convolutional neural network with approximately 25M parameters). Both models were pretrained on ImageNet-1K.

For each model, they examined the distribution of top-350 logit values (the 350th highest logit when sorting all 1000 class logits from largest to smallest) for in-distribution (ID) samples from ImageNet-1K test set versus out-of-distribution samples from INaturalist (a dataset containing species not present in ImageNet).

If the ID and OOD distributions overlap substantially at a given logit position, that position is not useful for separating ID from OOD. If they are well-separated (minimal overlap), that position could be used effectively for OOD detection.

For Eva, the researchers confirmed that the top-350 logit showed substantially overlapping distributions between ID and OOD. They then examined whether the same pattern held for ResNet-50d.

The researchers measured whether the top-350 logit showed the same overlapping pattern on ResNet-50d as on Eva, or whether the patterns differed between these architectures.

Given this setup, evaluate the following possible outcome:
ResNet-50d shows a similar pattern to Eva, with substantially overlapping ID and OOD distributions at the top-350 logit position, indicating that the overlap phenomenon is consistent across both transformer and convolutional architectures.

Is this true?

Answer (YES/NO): NO